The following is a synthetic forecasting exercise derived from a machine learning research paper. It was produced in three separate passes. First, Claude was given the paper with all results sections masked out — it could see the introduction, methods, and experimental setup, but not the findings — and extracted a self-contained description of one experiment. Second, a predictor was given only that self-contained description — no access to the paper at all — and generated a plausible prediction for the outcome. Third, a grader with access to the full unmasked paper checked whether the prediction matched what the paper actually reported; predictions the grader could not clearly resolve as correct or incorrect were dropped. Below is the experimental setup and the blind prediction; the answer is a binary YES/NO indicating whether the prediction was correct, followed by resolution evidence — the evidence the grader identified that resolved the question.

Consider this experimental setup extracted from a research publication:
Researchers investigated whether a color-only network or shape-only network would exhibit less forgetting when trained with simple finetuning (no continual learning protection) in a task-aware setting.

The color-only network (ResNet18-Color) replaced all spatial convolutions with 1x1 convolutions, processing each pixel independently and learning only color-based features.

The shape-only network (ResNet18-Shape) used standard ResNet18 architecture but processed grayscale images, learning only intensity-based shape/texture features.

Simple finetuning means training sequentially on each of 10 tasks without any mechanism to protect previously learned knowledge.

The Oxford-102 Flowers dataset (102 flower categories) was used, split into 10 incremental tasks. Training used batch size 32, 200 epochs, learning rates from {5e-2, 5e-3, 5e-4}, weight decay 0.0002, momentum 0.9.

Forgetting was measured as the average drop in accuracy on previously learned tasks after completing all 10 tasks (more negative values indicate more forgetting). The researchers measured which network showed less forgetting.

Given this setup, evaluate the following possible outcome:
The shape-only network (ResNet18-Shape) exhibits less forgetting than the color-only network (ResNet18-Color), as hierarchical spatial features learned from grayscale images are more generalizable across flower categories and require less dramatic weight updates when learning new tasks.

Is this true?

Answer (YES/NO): NO